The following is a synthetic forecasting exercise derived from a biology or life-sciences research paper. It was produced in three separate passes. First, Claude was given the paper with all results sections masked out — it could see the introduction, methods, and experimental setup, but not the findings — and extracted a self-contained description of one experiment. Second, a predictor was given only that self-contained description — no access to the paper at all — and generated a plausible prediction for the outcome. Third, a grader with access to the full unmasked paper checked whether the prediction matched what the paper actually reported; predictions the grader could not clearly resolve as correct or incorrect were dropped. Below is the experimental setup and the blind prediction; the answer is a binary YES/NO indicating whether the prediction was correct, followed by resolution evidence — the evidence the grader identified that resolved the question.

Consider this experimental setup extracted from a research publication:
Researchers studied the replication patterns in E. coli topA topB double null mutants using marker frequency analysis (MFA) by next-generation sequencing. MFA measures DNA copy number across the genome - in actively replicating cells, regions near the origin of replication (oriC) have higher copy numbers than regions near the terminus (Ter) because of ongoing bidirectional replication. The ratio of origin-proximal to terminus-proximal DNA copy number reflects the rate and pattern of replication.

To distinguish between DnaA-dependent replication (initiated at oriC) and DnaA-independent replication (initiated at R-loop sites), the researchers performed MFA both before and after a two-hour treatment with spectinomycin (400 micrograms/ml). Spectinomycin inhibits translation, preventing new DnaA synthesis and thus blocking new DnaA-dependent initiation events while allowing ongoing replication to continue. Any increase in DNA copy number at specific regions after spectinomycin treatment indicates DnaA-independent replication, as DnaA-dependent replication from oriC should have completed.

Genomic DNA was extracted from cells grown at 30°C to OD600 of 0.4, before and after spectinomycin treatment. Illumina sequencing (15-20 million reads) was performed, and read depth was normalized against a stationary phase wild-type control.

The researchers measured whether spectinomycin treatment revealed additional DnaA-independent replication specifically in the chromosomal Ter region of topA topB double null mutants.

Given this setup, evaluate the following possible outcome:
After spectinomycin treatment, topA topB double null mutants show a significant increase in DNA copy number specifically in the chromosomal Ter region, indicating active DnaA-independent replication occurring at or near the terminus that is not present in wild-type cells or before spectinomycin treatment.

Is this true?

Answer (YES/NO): YES